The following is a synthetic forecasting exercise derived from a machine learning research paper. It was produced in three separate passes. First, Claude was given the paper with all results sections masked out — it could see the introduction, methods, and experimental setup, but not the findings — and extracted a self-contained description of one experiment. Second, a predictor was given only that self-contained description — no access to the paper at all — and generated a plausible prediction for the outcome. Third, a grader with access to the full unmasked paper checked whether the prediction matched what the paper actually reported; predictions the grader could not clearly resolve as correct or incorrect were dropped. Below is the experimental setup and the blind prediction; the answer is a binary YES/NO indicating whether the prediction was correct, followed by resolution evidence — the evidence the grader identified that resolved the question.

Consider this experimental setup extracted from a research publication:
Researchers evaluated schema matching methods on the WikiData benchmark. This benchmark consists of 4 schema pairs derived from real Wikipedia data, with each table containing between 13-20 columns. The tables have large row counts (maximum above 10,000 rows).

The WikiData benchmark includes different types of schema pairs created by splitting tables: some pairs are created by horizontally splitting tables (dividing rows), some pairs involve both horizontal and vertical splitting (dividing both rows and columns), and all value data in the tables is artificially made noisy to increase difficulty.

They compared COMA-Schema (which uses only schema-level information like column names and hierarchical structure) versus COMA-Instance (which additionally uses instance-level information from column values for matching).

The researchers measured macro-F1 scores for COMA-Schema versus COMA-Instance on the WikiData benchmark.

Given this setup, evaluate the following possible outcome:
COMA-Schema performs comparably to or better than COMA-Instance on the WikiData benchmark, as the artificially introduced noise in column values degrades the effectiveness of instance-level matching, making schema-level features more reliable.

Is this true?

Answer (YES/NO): NO